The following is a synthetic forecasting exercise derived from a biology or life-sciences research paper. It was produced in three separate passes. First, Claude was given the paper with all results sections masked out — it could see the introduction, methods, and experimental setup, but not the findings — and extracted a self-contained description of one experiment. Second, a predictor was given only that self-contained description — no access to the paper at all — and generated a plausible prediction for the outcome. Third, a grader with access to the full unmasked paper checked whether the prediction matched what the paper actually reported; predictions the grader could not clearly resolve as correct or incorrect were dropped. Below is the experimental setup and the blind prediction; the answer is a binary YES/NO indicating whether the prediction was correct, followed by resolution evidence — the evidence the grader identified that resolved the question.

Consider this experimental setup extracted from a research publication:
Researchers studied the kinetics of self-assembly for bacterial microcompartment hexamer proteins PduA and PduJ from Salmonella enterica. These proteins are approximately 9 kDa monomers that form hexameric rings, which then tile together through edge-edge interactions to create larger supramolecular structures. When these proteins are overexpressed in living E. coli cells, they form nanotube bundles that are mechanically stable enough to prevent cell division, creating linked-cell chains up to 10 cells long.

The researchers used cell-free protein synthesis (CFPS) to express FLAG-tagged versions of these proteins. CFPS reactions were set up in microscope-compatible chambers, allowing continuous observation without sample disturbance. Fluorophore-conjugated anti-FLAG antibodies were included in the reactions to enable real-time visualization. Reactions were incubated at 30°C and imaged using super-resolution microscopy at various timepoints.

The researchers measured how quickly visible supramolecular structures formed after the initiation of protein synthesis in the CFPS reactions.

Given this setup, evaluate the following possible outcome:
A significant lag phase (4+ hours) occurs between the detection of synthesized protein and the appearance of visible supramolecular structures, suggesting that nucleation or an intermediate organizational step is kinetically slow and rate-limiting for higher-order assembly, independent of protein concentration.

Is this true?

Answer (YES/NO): NO